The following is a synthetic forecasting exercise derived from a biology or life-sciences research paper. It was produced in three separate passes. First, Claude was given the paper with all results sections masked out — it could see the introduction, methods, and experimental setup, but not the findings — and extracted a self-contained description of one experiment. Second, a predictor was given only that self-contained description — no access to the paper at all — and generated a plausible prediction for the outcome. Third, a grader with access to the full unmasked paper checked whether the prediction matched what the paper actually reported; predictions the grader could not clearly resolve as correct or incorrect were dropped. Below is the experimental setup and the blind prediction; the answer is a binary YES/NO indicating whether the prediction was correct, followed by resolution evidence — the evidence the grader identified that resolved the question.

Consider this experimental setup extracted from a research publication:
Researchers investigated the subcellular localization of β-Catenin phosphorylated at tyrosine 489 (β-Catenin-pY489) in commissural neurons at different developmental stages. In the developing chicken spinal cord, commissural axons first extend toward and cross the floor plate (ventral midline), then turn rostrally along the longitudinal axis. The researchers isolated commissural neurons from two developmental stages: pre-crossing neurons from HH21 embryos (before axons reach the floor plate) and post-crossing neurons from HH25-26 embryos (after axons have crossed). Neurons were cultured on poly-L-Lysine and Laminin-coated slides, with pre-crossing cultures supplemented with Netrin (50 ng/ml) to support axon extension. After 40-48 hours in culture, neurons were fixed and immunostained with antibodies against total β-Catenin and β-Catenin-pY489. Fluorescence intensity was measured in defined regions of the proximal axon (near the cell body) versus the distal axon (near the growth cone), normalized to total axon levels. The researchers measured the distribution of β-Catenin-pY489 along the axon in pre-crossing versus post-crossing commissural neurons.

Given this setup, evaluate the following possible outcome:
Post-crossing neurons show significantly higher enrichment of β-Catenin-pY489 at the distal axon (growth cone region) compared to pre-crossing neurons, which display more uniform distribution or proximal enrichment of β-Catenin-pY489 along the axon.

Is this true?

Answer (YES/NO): YES